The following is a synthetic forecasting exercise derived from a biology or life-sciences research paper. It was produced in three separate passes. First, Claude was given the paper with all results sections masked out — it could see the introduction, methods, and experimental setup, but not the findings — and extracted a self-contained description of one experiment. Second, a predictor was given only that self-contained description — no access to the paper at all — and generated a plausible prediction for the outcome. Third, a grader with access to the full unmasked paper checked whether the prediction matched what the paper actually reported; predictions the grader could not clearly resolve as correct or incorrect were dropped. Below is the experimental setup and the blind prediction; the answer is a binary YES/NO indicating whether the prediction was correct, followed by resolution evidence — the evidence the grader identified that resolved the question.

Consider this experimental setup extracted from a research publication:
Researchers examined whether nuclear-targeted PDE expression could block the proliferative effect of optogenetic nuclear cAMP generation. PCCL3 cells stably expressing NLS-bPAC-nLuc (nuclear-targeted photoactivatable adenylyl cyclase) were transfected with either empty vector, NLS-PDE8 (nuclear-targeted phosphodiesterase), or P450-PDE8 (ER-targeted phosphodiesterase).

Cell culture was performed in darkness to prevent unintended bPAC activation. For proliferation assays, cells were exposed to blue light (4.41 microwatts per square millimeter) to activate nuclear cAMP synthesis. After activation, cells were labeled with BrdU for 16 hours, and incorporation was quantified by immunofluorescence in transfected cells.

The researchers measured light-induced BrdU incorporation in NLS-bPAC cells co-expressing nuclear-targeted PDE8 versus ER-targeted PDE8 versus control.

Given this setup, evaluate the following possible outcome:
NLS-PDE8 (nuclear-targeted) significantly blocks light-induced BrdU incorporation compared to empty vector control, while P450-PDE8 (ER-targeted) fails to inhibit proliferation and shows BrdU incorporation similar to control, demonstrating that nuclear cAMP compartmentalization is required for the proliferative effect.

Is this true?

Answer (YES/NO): YES